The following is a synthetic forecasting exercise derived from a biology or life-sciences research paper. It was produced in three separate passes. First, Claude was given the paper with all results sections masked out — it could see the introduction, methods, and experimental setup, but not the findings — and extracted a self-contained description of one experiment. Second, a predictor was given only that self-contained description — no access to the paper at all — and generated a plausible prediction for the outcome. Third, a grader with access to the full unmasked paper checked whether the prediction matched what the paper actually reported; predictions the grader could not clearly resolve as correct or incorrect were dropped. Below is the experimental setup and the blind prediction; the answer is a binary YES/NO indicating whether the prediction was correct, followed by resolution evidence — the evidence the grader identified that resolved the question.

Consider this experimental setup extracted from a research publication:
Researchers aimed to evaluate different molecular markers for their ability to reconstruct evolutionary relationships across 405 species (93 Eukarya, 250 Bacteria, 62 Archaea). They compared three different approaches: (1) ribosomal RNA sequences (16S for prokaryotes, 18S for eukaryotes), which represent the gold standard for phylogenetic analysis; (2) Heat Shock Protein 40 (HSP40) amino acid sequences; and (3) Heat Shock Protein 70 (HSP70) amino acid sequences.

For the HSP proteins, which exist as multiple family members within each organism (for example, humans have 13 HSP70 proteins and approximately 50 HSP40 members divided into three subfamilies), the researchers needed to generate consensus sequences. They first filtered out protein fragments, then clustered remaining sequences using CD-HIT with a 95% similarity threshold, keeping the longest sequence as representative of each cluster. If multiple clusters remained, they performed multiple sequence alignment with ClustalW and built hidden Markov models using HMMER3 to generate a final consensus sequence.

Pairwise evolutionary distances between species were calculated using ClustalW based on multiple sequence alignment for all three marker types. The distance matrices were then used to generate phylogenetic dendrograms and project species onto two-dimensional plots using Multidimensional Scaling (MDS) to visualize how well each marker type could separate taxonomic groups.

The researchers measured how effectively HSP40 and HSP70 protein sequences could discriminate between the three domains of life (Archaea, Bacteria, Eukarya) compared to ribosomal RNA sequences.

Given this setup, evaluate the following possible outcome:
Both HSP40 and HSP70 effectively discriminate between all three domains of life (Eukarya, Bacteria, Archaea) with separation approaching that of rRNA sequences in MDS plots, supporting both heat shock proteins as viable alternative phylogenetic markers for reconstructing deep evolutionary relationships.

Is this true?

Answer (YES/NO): NO